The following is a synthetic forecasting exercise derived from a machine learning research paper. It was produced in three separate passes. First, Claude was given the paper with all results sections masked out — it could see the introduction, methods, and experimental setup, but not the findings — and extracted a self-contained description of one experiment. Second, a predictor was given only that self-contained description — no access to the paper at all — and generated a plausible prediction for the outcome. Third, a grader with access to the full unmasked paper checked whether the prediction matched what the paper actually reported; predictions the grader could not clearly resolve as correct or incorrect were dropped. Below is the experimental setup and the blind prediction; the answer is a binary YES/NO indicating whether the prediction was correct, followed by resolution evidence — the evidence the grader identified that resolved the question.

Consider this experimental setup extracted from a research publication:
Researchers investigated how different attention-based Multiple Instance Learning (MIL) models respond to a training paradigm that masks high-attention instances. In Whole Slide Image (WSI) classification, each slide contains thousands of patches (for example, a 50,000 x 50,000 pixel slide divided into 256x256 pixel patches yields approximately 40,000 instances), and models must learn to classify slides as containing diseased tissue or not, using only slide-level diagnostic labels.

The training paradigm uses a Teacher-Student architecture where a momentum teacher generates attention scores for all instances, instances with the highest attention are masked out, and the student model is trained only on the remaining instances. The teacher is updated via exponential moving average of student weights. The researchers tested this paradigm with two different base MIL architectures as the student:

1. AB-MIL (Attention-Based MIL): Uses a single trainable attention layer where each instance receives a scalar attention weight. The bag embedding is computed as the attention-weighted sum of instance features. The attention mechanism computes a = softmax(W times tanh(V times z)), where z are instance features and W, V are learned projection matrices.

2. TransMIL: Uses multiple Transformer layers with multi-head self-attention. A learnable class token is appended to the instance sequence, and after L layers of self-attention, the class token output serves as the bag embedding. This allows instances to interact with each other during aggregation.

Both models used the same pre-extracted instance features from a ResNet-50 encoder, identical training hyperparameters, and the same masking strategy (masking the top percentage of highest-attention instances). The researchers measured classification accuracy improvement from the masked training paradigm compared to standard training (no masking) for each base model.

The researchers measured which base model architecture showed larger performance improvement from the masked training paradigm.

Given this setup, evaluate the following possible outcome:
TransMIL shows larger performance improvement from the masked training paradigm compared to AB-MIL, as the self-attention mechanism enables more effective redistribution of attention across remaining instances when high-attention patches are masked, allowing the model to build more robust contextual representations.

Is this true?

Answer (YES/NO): YES